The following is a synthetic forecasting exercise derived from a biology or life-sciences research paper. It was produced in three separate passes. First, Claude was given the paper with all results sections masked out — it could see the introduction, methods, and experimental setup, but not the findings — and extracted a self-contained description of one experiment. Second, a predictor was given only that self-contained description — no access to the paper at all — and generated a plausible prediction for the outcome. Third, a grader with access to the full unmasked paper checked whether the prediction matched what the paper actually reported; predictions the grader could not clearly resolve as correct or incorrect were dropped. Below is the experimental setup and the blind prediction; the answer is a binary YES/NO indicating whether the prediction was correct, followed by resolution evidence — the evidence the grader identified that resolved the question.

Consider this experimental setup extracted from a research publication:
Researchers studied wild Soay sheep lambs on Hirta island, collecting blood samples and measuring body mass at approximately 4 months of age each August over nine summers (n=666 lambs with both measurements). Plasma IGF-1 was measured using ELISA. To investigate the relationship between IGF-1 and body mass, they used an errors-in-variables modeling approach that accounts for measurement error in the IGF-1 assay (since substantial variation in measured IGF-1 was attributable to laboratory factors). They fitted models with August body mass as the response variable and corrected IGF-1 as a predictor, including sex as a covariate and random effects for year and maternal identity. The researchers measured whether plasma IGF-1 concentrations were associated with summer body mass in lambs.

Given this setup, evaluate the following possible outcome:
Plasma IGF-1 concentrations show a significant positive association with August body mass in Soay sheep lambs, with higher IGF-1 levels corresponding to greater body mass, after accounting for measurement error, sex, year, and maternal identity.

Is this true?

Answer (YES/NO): YES